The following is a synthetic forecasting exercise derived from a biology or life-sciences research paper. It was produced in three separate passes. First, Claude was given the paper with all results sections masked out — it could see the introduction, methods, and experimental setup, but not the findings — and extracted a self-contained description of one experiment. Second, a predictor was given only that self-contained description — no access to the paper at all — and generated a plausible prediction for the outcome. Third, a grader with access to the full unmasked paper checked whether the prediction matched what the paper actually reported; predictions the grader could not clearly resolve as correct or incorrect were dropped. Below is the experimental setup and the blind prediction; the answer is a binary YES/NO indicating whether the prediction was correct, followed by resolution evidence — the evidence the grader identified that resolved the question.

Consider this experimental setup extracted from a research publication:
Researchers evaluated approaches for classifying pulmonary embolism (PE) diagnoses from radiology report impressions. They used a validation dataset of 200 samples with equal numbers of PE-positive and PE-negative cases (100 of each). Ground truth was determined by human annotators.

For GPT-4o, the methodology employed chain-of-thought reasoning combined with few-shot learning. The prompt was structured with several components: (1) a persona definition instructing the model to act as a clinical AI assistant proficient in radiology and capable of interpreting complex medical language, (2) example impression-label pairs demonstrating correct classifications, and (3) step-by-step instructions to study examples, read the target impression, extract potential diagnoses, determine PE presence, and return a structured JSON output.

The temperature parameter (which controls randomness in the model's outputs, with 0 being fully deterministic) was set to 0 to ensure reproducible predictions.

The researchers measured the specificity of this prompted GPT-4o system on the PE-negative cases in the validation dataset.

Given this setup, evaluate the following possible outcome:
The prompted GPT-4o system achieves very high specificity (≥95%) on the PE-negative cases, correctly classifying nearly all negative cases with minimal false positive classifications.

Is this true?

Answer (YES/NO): NO